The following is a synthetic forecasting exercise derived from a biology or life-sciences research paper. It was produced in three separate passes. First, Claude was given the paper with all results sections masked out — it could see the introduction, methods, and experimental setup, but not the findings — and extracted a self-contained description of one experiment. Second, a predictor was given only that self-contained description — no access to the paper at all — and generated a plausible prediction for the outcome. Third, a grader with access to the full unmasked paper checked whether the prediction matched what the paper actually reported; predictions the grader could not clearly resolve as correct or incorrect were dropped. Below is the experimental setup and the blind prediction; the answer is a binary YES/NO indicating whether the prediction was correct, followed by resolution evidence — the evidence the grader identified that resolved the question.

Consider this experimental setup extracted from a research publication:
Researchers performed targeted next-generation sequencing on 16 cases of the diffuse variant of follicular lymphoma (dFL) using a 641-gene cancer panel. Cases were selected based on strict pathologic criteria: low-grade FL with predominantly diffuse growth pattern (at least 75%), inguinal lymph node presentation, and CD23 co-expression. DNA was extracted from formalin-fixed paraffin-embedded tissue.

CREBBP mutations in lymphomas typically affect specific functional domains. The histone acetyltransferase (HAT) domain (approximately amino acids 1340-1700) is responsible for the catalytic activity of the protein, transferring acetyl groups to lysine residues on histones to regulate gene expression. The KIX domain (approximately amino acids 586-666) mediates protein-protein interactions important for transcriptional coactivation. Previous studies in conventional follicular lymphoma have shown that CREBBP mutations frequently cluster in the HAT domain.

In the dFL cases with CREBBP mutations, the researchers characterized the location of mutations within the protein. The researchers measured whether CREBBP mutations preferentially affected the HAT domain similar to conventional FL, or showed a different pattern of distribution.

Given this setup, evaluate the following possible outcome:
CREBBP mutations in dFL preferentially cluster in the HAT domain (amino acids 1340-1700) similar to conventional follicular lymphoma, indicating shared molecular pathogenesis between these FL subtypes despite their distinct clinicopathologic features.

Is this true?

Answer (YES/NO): YES